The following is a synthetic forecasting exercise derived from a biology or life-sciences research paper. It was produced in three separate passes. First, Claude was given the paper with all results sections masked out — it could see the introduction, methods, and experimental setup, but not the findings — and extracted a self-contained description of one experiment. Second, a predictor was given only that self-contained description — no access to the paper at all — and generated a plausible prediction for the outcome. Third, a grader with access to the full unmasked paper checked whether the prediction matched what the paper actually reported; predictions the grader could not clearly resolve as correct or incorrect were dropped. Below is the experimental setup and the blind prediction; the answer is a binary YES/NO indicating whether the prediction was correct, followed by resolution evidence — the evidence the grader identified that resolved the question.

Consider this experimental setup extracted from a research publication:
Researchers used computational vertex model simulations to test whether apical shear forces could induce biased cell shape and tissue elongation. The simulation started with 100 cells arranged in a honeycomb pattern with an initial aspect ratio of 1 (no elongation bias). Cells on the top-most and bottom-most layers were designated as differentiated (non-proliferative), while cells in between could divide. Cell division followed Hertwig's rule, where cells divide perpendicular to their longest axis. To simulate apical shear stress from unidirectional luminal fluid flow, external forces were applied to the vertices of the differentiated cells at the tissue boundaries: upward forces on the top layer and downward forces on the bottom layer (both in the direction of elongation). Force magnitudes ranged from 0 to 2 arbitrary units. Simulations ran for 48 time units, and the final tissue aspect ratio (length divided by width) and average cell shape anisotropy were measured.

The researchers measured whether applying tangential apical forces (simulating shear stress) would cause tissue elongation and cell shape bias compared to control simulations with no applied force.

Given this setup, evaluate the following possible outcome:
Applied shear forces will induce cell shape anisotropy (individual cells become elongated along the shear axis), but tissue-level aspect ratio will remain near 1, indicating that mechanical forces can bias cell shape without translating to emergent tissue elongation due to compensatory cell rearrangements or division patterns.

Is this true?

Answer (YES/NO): NO